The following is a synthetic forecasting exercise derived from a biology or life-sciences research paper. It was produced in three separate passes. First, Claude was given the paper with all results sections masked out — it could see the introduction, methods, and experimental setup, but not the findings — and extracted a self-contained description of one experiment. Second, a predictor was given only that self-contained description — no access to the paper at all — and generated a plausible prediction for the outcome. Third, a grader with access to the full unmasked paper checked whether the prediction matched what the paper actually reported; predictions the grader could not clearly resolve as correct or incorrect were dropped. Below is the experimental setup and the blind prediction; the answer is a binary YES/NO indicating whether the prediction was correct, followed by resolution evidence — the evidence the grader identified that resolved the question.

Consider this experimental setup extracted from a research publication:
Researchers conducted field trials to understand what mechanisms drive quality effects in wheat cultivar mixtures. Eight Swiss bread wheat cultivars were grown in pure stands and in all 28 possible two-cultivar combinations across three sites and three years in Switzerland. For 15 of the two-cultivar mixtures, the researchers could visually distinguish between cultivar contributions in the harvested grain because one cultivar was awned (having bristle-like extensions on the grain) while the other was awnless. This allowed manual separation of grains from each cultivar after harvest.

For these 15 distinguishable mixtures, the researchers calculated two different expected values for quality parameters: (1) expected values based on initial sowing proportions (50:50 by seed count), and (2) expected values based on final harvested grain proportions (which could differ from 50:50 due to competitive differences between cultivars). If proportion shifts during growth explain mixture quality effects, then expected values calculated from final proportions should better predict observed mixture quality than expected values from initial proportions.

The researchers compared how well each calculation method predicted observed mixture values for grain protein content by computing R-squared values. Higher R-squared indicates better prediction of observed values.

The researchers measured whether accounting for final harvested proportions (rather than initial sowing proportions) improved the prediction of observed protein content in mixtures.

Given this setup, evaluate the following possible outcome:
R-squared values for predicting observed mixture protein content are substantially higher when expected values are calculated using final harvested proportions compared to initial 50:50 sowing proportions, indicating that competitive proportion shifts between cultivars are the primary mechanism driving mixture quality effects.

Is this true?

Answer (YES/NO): NO